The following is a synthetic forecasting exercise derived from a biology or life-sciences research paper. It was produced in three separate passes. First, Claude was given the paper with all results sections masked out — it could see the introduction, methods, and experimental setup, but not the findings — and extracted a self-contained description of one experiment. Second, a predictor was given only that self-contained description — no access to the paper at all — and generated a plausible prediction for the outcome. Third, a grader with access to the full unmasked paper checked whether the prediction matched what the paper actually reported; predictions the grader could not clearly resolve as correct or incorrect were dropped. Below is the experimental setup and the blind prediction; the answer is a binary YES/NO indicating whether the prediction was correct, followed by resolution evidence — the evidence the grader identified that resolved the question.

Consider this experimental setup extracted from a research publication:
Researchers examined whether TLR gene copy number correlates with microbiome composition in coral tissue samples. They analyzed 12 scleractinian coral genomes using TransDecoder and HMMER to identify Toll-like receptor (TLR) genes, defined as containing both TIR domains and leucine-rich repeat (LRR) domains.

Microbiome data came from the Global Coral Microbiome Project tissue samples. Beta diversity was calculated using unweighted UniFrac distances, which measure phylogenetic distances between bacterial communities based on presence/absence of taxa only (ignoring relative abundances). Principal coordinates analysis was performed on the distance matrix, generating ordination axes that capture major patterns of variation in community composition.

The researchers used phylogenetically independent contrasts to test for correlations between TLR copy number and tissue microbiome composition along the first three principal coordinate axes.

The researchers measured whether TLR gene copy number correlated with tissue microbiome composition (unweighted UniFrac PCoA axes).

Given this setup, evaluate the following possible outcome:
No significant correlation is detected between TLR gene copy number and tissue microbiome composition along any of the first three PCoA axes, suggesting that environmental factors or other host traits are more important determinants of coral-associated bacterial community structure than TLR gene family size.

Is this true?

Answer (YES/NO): NO